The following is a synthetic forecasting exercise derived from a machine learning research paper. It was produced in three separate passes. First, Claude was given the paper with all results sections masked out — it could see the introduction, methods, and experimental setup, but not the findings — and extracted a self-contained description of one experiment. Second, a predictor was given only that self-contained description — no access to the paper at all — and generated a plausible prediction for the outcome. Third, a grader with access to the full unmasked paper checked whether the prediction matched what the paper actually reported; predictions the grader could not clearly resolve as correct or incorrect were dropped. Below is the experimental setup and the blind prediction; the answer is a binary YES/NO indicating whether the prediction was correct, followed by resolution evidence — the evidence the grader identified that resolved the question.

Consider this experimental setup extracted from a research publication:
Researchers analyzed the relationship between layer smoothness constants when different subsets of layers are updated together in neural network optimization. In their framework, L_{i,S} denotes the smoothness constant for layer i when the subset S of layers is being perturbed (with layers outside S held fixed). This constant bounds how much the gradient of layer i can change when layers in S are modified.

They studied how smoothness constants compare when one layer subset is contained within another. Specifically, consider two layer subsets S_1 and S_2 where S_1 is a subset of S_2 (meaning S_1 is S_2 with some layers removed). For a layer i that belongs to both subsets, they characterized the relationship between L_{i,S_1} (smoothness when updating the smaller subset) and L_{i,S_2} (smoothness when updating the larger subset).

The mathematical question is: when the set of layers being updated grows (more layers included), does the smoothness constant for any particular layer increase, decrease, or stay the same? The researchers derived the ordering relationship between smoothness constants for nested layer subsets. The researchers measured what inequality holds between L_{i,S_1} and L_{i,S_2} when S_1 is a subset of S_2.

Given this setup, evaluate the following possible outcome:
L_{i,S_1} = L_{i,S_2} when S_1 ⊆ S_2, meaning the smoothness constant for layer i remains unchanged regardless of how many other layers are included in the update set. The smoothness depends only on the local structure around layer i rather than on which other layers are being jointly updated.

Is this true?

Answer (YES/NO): NO